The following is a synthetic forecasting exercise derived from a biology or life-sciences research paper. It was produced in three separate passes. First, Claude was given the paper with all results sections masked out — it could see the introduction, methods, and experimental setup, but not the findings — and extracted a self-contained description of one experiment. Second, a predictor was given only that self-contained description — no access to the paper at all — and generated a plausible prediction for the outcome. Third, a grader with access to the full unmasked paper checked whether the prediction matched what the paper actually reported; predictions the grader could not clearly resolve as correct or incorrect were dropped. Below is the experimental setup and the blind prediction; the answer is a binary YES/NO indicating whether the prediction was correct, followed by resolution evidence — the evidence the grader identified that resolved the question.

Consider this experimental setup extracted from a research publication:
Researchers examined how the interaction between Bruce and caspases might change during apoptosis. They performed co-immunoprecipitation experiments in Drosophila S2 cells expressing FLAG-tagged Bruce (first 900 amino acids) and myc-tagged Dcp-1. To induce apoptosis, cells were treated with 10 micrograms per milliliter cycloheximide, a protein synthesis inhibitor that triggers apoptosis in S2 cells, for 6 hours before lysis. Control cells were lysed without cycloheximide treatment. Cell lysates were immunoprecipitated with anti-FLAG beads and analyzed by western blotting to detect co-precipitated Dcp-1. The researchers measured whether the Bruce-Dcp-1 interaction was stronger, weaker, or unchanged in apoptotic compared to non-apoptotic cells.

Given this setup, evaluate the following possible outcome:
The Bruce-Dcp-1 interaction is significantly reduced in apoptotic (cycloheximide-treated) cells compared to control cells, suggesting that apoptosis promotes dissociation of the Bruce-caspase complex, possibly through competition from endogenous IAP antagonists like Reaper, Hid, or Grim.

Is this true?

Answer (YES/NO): NO